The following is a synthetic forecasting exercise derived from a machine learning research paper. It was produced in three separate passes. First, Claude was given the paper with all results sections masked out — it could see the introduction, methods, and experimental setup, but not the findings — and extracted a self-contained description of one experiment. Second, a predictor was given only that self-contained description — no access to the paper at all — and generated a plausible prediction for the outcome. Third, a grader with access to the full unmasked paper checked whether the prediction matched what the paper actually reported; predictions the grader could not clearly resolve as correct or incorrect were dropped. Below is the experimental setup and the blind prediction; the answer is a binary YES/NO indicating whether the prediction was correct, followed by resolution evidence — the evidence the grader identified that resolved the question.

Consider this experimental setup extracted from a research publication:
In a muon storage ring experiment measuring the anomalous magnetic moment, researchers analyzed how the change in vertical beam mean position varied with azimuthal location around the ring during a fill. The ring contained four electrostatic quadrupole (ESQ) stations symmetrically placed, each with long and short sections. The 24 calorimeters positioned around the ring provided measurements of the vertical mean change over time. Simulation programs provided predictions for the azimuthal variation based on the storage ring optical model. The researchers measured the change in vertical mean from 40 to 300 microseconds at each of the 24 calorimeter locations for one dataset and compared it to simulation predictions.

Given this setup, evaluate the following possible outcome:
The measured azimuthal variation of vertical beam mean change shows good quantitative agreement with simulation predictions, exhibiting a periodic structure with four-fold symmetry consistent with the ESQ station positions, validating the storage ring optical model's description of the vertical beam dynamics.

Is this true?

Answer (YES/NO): NO